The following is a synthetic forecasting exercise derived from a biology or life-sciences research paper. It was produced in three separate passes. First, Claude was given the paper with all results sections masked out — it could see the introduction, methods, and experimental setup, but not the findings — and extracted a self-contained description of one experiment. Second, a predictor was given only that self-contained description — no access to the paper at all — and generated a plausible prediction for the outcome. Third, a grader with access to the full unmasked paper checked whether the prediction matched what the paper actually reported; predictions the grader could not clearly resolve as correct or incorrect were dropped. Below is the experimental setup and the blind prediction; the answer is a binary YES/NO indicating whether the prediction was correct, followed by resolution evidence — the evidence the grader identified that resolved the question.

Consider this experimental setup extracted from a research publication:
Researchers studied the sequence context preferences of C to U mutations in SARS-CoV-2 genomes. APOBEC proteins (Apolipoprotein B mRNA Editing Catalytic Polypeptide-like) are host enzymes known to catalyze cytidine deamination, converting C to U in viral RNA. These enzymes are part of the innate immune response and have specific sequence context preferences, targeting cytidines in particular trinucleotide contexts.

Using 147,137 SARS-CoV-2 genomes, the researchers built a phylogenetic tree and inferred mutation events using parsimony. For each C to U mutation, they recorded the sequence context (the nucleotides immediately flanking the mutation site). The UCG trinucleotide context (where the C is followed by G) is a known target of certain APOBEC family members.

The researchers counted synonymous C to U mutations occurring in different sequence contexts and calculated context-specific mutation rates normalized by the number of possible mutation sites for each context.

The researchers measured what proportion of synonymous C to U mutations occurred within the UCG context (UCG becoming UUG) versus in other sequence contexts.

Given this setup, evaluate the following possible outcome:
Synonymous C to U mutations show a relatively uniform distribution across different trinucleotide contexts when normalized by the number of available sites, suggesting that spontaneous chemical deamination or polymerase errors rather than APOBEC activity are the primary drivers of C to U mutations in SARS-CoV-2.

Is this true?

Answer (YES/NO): NO